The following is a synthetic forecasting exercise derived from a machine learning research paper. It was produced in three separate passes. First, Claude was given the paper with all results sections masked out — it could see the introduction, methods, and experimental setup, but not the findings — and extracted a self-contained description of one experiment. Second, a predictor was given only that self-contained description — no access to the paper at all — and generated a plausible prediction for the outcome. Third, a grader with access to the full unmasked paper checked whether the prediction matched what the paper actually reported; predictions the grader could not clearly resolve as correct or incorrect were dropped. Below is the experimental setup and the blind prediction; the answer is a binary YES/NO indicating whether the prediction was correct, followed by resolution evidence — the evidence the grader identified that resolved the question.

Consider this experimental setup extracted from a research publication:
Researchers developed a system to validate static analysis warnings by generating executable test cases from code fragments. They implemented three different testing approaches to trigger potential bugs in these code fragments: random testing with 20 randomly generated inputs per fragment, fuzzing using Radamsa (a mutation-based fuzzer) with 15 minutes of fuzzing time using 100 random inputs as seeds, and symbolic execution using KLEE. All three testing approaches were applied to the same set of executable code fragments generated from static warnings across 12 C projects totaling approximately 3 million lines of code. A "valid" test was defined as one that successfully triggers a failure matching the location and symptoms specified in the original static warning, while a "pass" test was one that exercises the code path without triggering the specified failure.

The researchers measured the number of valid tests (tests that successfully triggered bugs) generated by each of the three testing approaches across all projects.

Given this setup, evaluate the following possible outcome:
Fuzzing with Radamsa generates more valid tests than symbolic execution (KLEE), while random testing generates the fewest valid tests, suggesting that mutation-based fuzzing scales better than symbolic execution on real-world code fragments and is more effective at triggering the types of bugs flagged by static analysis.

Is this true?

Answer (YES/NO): NO